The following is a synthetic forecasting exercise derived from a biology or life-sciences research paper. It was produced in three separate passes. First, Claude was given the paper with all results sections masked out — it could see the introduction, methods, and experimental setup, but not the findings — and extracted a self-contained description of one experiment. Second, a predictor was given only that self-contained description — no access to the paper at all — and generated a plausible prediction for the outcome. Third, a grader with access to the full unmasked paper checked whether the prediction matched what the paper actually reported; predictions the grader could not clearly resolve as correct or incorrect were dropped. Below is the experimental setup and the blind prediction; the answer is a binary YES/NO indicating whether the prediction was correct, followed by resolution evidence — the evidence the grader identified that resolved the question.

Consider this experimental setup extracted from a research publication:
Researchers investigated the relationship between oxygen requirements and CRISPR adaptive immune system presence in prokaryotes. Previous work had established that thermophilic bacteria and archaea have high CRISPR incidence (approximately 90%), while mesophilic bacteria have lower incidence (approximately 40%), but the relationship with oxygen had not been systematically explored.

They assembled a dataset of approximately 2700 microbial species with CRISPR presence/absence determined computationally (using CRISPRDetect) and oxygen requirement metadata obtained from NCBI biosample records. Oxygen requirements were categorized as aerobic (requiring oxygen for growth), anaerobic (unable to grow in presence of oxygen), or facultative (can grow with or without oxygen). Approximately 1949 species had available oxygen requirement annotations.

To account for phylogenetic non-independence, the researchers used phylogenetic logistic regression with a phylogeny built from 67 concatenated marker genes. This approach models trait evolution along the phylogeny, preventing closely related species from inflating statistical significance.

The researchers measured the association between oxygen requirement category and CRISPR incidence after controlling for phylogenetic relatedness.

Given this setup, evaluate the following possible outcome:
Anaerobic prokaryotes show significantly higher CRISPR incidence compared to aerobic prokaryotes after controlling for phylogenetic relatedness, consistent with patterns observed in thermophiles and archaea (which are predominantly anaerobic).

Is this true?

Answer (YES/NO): YES